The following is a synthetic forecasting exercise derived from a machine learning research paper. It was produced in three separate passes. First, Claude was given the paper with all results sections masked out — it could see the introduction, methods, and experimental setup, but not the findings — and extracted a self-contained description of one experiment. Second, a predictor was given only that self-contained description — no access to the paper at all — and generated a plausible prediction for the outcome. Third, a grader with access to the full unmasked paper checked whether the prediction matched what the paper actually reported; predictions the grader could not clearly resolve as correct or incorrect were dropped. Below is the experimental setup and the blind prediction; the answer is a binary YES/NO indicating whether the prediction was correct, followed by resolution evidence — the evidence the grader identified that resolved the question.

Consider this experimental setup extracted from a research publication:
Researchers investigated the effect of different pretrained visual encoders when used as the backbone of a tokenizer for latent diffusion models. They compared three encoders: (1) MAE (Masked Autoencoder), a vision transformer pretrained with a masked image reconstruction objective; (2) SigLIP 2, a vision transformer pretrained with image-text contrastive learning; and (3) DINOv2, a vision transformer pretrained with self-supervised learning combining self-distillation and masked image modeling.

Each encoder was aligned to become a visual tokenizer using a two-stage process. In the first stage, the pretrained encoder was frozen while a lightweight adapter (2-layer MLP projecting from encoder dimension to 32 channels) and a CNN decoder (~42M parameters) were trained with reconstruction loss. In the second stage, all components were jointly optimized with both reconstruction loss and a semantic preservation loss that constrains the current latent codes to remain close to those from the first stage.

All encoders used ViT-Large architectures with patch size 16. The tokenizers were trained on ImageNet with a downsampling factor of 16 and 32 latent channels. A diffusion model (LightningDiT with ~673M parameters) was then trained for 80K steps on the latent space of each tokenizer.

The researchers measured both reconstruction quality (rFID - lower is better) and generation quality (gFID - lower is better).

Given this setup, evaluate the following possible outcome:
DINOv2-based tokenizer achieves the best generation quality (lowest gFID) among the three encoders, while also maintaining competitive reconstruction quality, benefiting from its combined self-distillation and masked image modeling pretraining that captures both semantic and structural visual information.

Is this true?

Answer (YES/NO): YES